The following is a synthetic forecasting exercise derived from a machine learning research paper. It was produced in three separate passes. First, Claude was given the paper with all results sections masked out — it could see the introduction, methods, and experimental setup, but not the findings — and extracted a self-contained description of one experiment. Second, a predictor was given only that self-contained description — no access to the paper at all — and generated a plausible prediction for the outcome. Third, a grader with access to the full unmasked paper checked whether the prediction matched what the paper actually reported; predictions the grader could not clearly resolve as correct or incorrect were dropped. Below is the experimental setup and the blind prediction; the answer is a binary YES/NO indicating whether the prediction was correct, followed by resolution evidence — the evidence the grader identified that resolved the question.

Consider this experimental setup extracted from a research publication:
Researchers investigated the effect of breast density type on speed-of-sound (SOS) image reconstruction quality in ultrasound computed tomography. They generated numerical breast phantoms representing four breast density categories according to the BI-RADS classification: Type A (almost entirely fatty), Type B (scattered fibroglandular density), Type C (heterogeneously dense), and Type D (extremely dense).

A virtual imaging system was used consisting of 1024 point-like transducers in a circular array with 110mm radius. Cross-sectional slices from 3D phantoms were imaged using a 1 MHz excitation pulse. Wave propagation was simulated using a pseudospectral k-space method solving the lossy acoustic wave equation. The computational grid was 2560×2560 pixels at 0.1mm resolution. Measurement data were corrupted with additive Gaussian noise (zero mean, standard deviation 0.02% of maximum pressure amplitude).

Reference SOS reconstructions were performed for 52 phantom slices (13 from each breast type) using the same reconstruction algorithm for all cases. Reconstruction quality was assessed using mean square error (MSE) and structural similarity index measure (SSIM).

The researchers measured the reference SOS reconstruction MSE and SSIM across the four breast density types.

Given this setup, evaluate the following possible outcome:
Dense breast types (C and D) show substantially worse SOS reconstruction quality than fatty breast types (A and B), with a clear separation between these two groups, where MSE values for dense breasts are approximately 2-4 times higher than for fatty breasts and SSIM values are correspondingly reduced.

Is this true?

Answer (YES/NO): NO